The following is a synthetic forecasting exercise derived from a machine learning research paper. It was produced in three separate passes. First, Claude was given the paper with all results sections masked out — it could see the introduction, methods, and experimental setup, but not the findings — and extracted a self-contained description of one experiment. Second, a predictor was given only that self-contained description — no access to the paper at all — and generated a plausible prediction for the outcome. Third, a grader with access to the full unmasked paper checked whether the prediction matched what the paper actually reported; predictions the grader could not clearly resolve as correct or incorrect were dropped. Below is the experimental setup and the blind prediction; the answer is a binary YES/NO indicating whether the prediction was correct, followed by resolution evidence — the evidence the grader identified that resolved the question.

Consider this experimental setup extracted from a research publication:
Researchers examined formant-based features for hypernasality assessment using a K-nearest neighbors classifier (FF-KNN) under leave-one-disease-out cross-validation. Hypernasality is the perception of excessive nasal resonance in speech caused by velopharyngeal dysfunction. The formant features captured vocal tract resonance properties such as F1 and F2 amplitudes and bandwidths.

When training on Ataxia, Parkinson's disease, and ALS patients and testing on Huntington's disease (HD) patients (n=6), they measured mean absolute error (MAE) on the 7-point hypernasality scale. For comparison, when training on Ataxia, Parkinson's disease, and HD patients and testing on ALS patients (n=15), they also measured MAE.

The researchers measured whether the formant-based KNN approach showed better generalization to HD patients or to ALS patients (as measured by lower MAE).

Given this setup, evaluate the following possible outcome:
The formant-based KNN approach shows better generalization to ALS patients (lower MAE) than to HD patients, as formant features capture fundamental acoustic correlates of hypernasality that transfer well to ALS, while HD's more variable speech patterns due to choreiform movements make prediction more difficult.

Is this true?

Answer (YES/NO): NO